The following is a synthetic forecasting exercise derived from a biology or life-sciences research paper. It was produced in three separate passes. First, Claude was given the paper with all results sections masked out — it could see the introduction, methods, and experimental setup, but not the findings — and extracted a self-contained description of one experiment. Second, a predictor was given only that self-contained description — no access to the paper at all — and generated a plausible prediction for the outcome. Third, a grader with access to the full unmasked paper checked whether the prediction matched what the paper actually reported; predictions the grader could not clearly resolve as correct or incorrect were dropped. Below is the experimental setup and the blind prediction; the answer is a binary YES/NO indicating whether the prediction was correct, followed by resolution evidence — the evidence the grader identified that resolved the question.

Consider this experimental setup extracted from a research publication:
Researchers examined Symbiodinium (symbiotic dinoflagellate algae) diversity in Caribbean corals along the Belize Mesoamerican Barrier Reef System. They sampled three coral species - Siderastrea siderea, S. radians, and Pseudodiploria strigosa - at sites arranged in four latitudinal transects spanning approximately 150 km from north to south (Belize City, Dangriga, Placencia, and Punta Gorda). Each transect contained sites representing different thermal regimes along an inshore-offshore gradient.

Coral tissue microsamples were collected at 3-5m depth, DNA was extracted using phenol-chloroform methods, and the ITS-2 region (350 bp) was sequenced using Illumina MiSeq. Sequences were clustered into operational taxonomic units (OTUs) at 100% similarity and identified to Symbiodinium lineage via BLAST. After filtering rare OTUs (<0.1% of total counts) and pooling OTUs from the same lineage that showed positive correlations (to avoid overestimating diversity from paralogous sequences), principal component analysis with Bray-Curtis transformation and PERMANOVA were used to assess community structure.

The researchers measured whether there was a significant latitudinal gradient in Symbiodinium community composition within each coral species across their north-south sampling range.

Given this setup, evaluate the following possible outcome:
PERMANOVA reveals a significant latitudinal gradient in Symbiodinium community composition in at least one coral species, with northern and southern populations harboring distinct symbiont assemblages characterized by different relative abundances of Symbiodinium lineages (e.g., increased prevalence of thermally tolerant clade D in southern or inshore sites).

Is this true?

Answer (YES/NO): YES